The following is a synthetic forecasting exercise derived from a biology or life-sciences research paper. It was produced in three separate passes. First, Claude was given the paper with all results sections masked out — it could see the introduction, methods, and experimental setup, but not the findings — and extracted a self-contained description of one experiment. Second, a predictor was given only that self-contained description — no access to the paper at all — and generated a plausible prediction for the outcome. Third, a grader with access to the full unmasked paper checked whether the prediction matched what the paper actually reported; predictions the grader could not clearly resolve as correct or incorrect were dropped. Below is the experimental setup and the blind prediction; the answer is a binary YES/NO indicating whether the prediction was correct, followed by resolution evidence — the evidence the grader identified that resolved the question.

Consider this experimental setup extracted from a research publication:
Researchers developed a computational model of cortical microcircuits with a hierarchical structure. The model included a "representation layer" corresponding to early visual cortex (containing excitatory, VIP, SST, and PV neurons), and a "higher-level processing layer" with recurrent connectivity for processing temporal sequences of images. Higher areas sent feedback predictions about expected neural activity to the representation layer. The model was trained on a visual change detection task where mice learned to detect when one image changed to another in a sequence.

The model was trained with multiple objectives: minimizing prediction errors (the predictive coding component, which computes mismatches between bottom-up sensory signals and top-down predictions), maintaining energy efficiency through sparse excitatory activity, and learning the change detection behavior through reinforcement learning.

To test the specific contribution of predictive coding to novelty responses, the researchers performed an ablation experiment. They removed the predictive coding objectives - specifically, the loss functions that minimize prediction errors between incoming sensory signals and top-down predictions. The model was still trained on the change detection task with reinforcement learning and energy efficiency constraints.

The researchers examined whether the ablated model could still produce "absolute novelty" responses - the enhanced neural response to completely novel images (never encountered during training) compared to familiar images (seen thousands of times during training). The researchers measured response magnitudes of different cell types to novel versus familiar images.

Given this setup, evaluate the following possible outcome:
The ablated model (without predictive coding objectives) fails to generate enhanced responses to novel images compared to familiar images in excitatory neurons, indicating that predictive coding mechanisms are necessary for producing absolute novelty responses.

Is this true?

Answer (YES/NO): YES